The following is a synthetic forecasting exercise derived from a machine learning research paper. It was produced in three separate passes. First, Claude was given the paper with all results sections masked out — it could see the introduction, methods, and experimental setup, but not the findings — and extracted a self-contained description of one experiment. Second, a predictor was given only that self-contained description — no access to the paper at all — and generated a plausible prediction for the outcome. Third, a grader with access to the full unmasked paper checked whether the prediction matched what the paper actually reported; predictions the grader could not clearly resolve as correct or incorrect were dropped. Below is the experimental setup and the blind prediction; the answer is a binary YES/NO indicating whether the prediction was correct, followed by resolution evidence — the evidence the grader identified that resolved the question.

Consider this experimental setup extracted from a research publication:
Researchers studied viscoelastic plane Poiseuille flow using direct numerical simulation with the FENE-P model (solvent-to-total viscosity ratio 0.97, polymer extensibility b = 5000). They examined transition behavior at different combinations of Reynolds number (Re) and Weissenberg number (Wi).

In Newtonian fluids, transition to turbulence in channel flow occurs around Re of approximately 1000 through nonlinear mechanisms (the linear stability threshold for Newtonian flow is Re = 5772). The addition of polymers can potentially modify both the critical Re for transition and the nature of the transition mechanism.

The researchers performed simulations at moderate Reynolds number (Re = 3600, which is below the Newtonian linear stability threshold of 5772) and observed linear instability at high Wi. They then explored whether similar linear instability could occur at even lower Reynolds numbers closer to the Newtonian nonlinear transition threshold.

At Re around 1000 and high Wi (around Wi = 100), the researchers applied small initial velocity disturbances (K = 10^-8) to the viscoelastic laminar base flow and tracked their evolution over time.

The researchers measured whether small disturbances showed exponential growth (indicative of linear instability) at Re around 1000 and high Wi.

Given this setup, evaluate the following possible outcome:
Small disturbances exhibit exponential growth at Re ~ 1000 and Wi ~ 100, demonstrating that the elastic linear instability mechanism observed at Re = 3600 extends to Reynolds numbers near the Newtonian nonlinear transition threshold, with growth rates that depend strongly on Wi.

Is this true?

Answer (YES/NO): YES